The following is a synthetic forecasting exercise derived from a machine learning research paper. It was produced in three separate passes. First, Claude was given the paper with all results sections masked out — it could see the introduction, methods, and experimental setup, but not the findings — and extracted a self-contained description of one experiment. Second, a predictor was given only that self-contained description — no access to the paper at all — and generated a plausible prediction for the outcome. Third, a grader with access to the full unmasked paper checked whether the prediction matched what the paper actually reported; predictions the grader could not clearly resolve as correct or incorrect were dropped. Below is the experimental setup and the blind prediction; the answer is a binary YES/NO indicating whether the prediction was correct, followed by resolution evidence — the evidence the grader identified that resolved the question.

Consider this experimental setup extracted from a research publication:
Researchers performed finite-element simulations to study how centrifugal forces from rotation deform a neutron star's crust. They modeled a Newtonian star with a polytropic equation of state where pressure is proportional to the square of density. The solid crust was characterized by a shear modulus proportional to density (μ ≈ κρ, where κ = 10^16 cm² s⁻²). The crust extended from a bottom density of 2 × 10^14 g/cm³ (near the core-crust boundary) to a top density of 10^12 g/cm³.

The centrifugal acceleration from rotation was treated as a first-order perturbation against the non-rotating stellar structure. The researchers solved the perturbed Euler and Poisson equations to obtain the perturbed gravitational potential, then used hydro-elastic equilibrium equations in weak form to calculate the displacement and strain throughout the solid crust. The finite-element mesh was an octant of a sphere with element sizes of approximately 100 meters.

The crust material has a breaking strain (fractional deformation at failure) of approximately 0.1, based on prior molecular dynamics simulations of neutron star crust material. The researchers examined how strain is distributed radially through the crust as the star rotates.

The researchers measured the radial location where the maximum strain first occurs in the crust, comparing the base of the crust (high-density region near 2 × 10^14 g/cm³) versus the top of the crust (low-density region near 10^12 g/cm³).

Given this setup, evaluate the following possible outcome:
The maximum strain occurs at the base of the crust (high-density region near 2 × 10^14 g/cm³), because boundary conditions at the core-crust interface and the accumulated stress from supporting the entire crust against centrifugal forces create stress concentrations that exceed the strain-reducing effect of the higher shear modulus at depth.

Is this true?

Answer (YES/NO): YES